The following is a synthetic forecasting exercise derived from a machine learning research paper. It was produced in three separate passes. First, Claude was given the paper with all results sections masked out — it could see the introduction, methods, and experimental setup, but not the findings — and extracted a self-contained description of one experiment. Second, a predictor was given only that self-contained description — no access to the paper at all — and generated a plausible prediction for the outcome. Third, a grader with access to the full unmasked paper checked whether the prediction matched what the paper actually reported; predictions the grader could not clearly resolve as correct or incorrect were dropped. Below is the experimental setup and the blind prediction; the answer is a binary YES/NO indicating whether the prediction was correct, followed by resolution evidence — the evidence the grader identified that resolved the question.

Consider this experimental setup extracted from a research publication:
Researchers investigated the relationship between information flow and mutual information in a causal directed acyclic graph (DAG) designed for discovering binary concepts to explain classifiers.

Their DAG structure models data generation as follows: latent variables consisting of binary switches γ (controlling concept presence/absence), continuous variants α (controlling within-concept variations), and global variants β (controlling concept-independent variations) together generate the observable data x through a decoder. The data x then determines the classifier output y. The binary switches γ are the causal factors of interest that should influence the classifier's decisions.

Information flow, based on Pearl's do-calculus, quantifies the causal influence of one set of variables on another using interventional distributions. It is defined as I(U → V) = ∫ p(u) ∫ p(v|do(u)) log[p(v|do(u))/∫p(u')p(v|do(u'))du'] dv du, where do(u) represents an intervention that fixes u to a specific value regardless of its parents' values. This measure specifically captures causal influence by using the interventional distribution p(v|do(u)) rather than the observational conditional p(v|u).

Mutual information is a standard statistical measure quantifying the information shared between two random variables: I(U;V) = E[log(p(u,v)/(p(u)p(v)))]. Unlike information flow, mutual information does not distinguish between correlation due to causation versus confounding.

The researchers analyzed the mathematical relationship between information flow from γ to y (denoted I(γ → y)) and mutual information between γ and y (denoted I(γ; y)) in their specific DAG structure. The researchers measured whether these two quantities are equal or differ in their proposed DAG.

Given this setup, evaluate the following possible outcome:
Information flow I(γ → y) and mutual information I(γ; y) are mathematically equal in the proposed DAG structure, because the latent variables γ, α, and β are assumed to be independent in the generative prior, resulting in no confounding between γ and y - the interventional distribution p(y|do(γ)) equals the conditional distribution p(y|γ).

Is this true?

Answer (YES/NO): YES